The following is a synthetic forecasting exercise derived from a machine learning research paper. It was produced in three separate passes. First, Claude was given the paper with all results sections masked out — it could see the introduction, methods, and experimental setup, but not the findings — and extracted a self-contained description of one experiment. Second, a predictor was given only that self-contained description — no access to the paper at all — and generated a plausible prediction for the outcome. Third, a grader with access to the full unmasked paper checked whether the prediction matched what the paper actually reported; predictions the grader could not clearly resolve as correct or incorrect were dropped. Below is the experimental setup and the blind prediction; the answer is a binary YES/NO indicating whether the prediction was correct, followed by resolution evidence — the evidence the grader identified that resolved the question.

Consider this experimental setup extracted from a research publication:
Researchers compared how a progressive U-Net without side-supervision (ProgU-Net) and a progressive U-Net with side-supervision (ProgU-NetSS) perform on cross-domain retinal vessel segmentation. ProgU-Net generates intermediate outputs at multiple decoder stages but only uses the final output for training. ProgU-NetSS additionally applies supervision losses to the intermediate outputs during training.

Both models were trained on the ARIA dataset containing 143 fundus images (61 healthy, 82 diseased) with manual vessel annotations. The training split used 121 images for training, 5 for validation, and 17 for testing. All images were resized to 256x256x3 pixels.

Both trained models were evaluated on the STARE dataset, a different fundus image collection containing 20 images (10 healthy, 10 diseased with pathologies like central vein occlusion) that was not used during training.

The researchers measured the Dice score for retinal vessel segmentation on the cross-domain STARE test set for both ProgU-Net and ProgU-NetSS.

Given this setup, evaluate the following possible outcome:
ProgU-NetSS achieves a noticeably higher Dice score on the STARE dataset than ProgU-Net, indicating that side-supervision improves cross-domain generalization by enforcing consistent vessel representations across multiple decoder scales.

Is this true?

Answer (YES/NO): YES